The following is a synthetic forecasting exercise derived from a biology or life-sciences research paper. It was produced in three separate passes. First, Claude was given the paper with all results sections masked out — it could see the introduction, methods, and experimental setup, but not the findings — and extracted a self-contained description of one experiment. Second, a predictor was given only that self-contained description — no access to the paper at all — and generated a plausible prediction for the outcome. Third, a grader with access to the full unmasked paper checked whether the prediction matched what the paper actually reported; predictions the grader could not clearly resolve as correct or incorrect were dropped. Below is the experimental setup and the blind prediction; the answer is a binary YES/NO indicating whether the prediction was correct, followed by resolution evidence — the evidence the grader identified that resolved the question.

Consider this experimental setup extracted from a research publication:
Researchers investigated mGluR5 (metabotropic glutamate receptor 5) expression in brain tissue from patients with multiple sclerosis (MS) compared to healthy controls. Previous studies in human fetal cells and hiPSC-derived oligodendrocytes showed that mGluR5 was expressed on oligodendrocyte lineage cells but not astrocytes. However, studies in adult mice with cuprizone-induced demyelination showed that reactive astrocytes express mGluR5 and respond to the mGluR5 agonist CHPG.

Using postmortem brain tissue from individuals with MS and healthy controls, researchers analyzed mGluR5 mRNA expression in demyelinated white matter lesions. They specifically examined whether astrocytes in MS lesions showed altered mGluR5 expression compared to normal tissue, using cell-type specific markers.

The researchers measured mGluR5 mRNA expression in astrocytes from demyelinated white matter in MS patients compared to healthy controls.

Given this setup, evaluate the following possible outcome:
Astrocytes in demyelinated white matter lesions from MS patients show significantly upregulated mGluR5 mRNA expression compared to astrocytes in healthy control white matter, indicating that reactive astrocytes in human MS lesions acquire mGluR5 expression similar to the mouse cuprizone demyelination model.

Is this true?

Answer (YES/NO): YES